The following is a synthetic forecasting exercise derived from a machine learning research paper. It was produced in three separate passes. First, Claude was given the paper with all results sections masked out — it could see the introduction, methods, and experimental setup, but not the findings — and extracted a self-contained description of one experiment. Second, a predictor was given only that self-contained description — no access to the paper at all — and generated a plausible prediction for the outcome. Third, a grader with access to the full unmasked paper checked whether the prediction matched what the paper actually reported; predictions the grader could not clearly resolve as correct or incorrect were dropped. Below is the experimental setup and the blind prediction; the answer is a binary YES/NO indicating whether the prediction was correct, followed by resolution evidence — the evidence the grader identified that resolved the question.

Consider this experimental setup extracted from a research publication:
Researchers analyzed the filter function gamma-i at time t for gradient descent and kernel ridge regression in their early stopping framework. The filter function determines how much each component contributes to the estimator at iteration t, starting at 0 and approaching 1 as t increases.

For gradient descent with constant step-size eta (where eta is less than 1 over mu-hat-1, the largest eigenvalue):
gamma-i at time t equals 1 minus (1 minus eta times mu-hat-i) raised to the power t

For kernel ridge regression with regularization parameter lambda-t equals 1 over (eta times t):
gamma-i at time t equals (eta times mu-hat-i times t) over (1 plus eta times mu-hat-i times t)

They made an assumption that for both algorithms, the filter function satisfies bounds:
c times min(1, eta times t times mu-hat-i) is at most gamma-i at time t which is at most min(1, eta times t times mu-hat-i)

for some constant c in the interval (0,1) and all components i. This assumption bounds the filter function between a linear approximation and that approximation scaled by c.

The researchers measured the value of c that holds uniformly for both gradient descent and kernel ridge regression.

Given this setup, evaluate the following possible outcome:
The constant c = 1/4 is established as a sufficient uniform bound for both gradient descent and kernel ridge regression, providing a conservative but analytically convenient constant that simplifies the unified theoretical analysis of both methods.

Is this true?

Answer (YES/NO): NO